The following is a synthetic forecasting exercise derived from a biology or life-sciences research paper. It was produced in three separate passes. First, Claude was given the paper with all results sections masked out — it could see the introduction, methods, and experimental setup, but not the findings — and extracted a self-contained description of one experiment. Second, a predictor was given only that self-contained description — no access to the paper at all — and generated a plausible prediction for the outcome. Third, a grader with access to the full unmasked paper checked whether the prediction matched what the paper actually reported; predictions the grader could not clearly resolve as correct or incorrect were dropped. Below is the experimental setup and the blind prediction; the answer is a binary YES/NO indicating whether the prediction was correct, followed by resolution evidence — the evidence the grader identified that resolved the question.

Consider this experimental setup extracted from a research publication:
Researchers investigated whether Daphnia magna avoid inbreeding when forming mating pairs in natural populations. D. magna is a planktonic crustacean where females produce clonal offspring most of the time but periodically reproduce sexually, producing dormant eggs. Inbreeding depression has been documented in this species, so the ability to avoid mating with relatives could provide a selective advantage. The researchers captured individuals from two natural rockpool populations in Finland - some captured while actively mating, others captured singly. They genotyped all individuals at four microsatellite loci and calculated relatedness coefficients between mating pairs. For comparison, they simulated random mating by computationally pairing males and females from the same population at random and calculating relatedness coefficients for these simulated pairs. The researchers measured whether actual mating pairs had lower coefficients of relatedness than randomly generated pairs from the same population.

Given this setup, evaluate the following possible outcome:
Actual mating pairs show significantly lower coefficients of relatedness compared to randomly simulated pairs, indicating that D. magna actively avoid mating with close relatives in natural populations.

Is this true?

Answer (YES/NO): NO